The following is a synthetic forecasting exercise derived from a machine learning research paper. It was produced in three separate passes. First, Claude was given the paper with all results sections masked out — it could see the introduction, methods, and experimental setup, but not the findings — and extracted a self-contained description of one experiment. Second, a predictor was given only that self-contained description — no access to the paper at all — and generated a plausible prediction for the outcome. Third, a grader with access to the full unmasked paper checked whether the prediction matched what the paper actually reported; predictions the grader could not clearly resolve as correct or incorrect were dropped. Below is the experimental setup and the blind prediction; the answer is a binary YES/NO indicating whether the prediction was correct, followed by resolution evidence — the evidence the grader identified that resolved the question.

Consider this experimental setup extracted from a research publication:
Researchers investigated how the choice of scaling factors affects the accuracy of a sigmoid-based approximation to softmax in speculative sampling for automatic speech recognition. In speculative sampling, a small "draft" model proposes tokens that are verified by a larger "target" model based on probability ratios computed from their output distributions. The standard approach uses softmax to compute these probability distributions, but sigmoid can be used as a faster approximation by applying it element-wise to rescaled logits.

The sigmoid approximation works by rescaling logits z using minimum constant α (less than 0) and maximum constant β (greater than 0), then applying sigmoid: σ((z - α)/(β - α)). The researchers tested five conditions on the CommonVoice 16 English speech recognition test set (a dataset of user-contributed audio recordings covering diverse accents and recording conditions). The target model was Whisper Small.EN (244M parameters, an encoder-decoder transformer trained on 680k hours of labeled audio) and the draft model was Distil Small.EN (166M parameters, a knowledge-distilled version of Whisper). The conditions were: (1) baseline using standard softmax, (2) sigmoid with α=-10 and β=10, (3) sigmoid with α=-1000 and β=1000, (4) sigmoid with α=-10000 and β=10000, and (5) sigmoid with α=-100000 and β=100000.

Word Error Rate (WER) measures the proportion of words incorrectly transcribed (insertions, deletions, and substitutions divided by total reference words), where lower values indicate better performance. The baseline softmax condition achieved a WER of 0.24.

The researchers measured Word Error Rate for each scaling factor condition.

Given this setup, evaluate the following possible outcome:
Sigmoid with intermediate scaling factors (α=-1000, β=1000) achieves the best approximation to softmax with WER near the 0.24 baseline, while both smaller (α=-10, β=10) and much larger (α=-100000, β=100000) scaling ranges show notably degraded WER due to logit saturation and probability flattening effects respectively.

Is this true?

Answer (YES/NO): NO